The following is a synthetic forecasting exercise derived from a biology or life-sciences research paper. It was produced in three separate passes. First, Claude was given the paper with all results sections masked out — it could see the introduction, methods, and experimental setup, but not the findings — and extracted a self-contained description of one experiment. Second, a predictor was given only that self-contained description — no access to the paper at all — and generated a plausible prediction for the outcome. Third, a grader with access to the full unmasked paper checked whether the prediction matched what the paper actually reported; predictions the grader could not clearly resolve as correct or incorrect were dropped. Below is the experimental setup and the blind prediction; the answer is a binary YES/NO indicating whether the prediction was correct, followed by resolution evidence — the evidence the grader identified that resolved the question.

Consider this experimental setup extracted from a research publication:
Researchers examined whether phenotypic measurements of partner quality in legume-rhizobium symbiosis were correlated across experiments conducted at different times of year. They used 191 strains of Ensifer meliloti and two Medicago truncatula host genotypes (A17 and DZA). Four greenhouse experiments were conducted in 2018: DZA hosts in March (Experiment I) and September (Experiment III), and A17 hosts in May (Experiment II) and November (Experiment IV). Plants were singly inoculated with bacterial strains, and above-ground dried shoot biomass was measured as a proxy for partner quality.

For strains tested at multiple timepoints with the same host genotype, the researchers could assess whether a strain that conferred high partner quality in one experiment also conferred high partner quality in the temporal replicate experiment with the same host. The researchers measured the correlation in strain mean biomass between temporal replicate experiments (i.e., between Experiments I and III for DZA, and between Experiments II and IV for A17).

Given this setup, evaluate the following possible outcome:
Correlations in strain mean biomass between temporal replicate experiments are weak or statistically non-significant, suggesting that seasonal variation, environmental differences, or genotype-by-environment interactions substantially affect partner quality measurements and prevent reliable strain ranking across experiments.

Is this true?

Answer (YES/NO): NO